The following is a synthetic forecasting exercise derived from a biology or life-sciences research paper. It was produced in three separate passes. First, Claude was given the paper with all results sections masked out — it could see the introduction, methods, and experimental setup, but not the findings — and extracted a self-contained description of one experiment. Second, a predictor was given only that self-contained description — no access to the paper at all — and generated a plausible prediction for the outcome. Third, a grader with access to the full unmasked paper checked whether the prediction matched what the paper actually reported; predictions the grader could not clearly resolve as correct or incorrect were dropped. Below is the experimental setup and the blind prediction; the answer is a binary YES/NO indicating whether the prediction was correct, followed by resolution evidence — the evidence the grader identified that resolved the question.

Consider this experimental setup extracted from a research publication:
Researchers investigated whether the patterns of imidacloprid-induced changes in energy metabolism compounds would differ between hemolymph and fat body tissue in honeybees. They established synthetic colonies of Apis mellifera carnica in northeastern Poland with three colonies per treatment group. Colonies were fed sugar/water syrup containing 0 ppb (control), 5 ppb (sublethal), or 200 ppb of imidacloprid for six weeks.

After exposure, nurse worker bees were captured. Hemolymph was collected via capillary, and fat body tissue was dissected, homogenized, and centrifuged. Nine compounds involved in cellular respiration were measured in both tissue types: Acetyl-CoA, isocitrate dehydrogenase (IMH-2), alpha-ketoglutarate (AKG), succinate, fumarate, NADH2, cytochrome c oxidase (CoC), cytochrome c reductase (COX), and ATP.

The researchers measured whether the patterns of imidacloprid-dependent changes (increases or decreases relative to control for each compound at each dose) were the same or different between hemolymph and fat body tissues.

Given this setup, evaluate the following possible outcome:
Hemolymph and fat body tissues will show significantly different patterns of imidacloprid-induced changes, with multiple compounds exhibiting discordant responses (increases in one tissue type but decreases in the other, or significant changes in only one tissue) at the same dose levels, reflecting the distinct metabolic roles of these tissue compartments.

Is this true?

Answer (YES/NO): NO